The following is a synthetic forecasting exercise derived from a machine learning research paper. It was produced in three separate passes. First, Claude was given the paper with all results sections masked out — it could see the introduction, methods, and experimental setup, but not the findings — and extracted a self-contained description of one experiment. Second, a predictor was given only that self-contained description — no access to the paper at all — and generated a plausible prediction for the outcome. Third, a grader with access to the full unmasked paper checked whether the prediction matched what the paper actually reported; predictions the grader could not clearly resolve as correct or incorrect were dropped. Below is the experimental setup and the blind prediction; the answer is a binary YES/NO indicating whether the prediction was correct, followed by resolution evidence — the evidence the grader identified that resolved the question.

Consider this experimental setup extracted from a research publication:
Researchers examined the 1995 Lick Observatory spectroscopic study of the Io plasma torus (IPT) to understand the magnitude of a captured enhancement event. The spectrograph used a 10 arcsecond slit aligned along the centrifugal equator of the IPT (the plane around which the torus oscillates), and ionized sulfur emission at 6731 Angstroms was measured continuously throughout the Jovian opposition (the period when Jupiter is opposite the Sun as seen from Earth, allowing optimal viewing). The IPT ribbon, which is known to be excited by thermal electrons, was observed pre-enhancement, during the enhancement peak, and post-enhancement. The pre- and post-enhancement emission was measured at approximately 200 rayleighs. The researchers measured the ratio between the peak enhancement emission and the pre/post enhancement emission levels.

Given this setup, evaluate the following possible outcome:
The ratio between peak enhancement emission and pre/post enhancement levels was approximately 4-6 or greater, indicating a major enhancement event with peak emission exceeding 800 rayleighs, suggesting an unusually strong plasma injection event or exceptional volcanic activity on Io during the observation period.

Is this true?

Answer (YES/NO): NO